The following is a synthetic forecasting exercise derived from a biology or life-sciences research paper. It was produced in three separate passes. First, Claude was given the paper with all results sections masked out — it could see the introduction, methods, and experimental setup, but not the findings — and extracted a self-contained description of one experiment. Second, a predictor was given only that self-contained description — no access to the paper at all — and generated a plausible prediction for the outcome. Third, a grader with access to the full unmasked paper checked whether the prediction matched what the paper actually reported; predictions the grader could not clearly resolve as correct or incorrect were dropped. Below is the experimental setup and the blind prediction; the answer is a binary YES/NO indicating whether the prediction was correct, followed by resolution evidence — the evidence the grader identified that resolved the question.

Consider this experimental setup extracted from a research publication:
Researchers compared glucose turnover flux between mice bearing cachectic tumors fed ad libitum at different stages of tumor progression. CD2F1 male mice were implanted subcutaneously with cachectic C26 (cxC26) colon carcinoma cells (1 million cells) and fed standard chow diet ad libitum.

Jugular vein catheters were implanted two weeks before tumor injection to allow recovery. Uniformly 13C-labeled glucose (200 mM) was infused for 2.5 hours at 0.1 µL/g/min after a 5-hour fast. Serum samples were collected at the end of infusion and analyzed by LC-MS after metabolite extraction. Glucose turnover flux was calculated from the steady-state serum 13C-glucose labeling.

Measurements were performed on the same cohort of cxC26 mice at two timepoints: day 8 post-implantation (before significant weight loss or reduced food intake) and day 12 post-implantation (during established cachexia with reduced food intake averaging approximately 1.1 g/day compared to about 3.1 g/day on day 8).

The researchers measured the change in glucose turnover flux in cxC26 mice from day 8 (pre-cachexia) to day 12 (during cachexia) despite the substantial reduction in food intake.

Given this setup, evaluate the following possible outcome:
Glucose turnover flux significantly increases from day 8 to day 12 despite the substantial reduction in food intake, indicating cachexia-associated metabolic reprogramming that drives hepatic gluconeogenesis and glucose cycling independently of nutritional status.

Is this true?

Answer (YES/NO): NO